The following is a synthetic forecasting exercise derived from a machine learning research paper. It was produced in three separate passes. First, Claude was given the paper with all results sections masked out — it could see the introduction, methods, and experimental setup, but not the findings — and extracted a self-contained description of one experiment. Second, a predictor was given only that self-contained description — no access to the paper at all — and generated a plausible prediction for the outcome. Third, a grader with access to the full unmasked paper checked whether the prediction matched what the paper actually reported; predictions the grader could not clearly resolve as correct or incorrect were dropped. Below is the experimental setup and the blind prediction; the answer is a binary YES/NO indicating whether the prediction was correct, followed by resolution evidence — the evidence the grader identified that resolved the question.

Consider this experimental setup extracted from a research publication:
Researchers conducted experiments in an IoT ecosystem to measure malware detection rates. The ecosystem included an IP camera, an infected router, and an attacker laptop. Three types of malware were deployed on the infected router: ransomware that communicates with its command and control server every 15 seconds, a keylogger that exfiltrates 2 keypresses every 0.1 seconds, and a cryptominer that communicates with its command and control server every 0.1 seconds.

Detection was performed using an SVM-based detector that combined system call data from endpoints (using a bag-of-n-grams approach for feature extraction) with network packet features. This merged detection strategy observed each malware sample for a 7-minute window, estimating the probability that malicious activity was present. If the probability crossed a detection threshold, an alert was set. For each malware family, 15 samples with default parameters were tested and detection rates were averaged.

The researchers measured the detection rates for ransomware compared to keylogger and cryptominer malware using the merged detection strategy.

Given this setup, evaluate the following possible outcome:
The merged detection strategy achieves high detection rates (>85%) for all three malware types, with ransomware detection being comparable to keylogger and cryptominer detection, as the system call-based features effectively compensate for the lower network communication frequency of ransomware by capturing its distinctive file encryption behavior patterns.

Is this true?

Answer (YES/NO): YES